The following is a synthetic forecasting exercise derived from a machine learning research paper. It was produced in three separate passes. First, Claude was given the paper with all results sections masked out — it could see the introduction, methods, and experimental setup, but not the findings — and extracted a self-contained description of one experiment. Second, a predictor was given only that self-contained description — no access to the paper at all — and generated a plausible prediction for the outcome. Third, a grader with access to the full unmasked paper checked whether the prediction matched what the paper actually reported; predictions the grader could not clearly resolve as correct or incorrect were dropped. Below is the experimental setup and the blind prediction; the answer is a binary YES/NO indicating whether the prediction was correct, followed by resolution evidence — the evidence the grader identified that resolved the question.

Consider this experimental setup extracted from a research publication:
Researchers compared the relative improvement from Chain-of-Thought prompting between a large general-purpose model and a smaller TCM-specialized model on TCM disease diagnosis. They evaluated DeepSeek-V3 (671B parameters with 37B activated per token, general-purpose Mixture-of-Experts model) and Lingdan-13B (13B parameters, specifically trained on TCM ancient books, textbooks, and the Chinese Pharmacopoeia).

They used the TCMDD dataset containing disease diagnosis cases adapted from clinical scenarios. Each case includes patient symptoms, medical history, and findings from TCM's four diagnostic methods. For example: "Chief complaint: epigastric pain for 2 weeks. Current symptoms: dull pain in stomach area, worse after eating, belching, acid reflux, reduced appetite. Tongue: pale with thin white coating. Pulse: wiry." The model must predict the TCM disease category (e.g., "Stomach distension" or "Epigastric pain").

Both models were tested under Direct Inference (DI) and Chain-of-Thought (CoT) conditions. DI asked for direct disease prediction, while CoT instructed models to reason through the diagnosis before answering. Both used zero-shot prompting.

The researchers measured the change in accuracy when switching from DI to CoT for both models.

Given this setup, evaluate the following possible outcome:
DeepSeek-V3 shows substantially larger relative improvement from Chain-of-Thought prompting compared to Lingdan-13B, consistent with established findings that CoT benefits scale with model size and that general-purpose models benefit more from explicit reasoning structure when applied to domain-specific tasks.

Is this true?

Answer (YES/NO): YES